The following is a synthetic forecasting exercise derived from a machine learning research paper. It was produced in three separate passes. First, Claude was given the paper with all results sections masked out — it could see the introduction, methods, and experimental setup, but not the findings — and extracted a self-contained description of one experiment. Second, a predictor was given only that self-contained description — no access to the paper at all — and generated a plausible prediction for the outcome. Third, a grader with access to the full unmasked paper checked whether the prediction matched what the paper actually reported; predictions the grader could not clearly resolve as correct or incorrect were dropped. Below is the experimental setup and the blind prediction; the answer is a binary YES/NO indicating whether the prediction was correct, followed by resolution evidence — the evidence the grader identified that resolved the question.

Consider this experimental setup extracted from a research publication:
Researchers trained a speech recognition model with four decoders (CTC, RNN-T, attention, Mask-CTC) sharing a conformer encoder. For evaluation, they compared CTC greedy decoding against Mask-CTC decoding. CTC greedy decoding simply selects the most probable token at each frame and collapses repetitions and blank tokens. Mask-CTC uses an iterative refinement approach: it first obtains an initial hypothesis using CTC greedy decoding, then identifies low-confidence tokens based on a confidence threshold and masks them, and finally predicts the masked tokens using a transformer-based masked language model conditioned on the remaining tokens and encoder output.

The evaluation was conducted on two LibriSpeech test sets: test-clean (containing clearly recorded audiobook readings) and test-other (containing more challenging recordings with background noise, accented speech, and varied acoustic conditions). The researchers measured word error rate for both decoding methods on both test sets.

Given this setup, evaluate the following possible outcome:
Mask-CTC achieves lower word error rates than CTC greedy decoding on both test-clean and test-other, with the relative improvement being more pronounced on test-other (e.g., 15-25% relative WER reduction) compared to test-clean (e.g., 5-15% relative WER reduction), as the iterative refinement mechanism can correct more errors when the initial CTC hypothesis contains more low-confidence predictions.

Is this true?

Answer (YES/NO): NO